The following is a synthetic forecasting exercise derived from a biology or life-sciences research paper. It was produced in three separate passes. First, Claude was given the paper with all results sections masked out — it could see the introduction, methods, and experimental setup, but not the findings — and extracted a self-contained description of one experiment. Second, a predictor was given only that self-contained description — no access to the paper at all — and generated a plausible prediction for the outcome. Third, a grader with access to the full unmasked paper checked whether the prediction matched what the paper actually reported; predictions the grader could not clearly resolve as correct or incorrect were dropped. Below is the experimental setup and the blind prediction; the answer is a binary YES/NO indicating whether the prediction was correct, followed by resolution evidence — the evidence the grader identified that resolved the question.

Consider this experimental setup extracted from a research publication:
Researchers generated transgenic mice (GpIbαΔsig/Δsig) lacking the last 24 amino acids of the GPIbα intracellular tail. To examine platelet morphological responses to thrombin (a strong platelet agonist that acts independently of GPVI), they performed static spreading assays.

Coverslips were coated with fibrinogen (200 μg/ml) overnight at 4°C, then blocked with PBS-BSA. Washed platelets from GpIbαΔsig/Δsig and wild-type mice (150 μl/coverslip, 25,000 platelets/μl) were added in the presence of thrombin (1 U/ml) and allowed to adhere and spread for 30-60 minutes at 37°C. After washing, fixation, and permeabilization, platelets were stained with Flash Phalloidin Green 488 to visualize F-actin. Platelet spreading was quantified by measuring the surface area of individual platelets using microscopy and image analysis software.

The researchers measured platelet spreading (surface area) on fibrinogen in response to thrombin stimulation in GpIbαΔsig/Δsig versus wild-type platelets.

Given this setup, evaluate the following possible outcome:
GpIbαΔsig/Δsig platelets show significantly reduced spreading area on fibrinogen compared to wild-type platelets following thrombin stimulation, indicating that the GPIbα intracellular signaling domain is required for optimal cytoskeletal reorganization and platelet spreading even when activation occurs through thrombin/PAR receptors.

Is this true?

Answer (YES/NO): NO